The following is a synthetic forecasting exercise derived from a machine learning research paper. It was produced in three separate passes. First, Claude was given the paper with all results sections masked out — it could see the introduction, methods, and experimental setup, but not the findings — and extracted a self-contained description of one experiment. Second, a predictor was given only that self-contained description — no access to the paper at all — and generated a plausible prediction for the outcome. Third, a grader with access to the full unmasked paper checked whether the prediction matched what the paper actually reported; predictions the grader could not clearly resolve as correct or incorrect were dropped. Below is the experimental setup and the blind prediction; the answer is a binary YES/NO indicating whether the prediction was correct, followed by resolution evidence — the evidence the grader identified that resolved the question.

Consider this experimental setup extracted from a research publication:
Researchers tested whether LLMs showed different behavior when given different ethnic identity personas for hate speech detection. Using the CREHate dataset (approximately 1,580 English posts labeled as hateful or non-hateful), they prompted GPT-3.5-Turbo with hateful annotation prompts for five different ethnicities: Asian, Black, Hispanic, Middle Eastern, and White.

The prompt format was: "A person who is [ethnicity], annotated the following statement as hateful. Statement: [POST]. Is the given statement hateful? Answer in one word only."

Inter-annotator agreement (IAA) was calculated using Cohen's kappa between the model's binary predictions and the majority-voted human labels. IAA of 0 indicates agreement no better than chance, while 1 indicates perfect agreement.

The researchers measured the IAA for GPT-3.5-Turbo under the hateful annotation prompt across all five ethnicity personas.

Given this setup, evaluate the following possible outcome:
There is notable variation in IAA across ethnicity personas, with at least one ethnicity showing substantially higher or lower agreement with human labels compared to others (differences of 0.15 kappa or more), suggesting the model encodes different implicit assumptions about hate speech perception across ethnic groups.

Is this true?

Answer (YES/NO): NO